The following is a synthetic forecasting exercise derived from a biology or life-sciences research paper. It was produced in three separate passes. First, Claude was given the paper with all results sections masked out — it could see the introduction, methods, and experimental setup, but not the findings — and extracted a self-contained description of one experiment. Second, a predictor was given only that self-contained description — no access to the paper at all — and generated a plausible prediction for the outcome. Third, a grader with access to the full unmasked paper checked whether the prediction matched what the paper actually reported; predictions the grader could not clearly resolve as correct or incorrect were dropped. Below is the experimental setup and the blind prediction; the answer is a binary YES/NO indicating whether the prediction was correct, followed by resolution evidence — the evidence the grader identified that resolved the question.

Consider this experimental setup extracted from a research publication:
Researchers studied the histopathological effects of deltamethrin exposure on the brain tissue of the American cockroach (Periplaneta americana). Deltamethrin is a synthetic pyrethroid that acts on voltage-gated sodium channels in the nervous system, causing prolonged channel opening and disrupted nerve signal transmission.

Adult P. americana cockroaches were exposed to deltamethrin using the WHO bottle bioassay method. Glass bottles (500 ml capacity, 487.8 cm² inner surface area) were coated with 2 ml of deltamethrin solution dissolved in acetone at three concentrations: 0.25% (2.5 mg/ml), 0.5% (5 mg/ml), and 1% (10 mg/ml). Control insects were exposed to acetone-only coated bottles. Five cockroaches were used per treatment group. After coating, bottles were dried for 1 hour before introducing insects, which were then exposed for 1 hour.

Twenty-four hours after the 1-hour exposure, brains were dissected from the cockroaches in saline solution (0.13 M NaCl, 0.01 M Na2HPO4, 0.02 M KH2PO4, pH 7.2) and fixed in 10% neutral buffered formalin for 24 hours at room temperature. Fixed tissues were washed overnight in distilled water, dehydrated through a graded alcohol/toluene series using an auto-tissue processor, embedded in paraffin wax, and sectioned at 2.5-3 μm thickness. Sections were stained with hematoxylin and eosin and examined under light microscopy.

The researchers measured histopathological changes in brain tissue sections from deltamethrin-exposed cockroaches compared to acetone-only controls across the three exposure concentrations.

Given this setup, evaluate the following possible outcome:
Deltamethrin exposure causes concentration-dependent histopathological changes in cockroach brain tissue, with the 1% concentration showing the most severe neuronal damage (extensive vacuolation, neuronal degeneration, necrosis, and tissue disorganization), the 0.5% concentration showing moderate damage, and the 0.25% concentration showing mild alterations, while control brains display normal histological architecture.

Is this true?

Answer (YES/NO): NO